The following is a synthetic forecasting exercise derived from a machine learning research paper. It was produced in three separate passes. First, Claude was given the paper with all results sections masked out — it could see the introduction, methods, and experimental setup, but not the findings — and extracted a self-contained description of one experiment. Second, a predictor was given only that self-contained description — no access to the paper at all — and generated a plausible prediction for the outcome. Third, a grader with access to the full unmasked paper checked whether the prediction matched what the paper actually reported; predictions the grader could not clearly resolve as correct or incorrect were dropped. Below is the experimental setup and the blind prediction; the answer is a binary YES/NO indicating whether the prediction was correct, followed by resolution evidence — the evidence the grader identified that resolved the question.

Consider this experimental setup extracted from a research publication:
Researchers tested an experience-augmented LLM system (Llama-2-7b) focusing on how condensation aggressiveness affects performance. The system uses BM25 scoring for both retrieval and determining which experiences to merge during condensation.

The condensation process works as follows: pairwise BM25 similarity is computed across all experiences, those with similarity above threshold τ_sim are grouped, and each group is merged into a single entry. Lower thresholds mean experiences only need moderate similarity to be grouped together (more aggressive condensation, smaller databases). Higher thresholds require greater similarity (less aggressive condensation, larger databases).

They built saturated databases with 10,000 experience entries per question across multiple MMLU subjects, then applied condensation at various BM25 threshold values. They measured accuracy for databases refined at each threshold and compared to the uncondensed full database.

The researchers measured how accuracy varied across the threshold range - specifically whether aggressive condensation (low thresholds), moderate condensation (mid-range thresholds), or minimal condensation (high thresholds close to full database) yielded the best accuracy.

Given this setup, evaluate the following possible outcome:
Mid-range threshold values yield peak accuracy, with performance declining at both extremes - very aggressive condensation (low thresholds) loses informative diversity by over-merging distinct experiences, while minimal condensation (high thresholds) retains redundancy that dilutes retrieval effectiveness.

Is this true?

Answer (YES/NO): NO